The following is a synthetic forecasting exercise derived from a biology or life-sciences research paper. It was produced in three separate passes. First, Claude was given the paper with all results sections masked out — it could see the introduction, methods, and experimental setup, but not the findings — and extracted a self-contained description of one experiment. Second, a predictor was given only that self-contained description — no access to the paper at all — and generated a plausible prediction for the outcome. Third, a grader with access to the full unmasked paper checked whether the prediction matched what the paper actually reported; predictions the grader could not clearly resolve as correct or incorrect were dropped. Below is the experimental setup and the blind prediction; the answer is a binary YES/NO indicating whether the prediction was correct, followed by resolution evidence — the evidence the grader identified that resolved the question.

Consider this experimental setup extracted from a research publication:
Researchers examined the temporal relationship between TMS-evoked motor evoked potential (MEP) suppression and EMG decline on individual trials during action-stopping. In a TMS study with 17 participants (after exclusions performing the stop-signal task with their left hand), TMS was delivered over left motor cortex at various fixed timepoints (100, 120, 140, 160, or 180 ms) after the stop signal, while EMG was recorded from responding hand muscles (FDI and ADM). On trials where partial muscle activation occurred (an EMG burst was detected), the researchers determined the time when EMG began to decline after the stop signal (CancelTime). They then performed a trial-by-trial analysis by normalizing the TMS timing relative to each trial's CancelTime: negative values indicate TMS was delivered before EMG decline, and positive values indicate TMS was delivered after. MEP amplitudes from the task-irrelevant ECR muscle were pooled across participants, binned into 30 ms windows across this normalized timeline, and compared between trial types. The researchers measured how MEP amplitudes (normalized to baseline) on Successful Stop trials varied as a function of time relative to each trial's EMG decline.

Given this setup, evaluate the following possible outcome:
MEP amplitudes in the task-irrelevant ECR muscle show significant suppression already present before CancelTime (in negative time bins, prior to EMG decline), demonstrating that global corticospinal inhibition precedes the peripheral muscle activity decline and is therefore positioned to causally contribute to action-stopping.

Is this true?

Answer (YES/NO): YES